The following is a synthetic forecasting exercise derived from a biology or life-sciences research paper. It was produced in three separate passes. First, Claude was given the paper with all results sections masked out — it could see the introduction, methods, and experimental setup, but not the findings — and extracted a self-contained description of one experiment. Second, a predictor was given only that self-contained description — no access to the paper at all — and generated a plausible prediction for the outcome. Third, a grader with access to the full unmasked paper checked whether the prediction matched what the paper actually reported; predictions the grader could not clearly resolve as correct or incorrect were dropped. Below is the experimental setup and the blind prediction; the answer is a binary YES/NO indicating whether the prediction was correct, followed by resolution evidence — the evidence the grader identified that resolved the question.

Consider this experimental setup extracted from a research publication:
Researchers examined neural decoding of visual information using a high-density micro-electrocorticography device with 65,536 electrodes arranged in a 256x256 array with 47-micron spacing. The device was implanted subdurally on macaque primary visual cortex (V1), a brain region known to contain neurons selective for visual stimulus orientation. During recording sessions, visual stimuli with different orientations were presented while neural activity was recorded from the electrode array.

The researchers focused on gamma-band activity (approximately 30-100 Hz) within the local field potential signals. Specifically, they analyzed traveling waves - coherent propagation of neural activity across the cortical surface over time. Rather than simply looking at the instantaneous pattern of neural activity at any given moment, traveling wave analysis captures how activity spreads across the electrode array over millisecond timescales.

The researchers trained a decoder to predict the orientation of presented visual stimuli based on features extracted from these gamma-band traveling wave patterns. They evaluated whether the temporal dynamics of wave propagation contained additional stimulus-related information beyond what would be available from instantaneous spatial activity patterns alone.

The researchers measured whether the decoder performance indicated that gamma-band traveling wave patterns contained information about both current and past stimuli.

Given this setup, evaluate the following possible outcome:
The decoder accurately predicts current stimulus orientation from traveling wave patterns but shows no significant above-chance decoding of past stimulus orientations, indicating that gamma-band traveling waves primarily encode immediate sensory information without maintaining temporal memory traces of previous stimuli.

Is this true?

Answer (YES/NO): NO